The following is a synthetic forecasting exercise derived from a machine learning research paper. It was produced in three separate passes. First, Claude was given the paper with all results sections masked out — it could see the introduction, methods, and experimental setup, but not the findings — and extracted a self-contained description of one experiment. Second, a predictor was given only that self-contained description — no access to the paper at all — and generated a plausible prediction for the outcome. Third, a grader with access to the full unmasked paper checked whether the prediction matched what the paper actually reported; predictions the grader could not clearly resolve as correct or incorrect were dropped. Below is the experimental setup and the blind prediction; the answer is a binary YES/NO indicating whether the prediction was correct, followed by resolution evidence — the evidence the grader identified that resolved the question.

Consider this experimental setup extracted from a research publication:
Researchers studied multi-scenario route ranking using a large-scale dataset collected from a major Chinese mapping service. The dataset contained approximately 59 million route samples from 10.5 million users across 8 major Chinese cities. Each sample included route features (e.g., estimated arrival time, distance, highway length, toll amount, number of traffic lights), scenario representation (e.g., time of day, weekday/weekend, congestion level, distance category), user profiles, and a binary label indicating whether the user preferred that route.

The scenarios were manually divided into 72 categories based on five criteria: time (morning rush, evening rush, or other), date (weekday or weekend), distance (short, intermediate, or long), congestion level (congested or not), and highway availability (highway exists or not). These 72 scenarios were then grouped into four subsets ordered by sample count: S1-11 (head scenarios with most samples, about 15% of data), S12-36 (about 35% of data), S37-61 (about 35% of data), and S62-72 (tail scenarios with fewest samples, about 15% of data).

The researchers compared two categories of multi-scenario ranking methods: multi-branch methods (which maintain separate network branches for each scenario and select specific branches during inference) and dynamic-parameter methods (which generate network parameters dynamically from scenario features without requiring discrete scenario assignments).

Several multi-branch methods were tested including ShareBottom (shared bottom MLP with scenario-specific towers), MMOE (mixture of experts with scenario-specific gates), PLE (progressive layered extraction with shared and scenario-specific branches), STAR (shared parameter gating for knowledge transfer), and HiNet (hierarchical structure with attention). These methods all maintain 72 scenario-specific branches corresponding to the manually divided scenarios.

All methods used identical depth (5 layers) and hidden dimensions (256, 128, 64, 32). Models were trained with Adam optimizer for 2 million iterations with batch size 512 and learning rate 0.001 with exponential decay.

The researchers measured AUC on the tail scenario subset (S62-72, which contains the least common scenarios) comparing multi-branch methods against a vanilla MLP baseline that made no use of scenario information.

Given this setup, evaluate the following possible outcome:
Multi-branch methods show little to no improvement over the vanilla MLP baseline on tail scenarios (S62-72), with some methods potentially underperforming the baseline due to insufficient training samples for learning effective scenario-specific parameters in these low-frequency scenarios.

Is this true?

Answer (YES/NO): YES